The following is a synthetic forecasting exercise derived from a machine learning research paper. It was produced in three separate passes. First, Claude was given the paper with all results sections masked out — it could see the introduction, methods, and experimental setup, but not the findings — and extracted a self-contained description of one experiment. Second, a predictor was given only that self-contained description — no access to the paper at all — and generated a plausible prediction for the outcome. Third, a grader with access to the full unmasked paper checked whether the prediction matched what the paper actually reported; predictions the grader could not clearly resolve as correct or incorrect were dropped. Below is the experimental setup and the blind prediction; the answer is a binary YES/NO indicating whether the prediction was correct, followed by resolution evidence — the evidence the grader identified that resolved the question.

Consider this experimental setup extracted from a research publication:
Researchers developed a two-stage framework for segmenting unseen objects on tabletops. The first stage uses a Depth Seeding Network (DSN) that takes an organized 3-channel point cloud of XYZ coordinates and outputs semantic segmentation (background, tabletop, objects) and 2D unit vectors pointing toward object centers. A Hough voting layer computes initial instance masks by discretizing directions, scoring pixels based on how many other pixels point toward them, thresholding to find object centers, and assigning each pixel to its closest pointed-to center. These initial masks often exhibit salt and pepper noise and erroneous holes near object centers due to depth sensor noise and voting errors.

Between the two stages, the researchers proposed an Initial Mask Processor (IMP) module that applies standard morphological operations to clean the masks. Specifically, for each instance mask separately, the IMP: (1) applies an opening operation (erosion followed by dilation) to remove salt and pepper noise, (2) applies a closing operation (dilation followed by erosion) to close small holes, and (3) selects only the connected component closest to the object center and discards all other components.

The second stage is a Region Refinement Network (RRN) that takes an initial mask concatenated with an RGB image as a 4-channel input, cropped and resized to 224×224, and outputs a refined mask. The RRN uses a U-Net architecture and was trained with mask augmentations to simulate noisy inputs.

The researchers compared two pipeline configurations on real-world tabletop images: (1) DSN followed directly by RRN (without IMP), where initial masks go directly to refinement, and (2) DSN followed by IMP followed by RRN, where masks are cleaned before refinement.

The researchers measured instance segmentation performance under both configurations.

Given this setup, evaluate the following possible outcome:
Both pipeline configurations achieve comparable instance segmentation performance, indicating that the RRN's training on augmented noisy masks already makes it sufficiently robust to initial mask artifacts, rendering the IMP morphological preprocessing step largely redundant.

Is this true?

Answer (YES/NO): NO